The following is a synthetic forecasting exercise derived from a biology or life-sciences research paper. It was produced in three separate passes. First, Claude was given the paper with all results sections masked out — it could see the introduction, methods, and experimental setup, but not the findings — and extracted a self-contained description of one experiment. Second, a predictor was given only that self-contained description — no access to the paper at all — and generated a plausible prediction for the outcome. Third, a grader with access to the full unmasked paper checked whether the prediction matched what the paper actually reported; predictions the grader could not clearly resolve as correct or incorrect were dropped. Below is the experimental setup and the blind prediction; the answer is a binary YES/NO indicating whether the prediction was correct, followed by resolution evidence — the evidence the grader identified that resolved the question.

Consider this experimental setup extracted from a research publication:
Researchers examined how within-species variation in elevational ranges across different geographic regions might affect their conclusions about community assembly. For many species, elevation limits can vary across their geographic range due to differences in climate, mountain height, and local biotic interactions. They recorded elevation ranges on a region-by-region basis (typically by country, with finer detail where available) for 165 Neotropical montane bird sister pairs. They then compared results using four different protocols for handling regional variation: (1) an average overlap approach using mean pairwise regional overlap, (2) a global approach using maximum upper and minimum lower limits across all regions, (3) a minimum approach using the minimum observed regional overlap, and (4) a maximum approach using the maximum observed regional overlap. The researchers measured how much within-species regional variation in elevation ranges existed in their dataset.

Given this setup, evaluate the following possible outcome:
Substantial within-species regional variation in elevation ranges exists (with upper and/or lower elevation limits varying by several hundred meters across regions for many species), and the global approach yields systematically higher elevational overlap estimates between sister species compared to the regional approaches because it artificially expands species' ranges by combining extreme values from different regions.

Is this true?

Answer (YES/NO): NO